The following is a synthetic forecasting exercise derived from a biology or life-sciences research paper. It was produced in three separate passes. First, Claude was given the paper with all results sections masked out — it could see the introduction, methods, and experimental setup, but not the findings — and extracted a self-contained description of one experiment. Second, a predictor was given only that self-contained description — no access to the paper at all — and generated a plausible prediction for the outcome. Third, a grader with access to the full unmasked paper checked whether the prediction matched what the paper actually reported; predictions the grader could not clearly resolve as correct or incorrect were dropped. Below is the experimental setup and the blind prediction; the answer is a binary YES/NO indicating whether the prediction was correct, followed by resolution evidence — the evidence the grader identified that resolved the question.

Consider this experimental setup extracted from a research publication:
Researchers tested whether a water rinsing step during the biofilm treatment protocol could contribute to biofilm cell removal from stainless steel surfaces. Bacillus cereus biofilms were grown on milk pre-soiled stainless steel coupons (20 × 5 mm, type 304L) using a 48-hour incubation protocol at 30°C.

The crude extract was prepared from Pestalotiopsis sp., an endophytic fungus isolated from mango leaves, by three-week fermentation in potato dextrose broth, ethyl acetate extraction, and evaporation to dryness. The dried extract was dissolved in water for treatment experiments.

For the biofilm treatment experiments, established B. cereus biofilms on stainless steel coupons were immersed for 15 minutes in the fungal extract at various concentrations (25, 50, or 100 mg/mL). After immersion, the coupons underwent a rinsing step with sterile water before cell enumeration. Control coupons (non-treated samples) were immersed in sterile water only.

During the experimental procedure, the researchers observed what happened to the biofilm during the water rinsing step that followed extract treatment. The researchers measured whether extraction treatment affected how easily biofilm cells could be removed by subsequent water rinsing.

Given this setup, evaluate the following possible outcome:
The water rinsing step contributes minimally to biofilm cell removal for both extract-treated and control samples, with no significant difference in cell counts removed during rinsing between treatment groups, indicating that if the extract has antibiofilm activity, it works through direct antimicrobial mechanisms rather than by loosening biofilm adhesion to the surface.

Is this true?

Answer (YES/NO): NO